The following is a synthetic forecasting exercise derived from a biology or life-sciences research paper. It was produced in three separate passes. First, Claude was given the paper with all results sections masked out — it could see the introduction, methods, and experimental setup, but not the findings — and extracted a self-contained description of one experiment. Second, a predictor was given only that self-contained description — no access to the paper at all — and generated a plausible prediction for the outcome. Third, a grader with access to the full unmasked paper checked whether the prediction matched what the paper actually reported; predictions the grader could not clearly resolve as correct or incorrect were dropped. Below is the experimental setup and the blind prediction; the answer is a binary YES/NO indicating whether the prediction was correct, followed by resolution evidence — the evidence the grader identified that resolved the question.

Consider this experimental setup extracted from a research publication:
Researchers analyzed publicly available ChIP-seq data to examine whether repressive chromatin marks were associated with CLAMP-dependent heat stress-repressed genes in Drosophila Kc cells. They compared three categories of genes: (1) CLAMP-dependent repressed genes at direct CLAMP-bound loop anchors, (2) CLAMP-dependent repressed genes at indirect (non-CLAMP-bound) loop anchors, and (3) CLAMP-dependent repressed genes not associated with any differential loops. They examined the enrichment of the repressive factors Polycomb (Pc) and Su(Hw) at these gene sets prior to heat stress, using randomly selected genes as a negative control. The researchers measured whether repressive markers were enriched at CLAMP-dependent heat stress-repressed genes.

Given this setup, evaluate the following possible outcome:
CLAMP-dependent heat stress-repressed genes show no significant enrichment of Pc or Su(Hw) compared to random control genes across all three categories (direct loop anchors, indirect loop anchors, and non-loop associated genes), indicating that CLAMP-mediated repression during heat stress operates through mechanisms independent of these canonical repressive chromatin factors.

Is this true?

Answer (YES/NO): YES